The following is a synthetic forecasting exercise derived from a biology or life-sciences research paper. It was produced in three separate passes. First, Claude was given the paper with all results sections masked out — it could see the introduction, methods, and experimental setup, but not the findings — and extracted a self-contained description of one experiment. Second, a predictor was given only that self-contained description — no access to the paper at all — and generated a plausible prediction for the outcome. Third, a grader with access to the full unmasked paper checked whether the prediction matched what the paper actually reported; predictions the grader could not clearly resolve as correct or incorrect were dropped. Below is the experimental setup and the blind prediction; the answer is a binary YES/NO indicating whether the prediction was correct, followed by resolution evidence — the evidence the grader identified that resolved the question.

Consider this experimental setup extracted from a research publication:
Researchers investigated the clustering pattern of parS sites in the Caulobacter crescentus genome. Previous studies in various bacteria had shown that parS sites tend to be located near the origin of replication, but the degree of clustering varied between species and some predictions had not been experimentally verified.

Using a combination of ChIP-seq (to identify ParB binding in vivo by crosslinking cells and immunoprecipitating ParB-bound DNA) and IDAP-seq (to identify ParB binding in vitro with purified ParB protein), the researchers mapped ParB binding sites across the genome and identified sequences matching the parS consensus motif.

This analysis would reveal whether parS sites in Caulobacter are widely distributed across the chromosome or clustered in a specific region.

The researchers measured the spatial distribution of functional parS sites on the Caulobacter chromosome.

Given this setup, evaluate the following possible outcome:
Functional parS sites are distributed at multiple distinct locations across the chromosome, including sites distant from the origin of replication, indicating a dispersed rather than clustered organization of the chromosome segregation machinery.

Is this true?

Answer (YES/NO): NO